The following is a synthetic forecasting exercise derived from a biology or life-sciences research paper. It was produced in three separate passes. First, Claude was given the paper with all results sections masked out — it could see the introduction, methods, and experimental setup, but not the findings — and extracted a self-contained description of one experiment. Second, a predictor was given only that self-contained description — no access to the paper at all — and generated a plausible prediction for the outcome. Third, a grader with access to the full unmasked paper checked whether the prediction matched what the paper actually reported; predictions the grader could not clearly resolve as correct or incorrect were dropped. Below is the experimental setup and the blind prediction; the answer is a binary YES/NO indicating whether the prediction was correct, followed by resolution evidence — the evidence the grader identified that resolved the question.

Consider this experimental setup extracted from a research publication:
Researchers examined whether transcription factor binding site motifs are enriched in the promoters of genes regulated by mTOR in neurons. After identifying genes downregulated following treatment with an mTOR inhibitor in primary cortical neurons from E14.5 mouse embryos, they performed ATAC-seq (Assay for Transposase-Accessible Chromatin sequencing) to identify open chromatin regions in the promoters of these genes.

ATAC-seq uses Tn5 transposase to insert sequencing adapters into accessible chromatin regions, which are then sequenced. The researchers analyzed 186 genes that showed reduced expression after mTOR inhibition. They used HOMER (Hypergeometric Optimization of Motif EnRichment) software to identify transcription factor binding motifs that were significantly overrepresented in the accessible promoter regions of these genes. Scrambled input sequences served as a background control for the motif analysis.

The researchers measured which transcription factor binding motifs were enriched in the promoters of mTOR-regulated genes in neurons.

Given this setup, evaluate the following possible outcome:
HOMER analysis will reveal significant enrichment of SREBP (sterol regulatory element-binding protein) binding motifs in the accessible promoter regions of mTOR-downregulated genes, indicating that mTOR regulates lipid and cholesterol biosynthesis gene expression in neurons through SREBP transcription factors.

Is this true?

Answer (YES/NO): NO